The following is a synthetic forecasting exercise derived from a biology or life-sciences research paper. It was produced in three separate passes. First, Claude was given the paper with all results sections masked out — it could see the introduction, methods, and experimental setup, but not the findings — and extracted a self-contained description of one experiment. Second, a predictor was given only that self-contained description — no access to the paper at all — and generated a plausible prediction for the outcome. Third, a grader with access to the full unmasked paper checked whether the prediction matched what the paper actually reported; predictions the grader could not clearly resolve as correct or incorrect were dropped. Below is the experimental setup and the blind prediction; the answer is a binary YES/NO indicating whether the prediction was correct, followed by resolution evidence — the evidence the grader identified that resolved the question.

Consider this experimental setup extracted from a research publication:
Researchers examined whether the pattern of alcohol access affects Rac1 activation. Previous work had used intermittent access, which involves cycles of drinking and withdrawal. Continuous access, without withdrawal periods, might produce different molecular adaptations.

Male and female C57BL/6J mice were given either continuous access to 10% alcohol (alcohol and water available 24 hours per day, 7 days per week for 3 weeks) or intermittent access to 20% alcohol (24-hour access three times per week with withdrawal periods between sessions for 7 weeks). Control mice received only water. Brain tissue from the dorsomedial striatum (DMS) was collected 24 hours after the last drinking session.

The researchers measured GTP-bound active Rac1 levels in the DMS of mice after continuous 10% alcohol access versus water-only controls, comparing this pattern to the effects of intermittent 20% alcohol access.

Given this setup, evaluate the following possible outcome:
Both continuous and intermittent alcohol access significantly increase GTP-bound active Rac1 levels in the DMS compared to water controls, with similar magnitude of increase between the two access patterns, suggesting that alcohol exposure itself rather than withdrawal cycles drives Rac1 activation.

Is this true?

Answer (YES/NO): NO